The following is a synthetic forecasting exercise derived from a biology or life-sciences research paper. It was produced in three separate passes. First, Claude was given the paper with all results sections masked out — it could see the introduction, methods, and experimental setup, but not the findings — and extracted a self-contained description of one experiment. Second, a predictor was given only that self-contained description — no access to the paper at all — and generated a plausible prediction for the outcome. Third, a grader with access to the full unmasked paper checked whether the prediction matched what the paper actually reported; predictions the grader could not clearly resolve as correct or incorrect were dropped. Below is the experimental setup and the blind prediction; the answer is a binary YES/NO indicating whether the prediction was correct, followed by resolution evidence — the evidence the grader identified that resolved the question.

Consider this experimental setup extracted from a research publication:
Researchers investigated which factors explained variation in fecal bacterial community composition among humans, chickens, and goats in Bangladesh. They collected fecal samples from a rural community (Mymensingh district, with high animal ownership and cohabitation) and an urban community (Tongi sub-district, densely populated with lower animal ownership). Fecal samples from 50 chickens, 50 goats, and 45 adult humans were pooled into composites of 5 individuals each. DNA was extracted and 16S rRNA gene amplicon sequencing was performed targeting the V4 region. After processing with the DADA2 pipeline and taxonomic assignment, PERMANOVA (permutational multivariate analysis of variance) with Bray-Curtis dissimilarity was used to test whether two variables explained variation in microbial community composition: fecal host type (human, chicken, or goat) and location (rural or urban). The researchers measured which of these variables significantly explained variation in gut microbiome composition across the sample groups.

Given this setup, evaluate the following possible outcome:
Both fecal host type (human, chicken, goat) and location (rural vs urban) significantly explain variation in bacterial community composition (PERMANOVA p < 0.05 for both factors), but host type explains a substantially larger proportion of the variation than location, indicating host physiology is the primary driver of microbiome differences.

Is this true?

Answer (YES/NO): NO